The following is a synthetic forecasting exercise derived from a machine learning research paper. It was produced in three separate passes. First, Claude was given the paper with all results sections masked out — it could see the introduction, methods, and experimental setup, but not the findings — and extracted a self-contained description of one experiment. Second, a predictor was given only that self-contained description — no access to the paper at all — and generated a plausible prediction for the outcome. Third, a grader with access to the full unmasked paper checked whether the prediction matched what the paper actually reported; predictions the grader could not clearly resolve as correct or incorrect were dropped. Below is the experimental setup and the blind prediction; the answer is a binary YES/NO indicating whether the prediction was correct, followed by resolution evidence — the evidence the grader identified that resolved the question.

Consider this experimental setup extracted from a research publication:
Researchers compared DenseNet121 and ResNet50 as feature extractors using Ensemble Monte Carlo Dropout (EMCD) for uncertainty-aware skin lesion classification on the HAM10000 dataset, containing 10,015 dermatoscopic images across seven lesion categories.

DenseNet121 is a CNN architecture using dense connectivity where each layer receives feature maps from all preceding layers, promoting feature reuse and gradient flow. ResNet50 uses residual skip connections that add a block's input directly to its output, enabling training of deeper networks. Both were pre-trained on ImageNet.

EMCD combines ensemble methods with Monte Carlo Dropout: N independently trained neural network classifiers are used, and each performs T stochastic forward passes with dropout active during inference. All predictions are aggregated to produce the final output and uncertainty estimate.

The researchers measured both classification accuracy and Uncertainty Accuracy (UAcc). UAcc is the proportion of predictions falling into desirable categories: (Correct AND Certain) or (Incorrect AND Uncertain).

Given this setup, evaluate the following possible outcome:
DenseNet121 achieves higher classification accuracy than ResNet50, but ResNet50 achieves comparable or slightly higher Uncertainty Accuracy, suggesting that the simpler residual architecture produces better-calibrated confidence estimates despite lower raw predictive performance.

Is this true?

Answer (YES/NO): NO